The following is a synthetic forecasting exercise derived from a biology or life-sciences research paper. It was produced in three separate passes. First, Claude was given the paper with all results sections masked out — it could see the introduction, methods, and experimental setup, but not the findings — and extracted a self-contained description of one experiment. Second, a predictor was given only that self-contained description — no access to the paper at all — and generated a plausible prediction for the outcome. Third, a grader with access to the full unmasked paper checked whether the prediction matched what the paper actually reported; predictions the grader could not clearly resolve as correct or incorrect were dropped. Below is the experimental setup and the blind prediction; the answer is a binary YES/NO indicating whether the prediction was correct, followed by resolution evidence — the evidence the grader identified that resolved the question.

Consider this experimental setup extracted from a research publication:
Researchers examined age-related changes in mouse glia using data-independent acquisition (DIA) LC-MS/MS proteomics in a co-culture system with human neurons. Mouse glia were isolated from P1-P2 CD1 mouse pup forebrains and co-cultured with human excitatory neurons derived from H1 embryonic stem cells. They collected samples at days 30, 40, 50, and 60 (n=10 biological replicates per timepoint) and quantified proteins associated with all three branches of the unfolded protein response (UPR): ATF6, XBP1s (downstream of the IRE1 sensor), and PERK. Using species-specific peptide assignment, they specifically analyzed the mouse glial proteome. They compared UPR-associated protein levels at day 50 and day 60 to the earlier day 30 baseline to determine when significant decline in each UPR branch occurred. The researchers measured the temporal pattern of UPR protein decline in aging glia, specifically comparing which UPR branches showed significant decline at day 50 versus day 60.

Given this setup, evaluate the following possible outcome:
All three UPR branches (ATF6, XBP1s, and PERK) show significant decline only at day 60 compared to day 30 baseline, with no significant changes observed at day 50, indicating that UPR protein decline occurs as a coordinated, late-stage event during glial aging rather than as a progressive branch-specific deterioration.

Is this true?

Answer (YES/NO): NO